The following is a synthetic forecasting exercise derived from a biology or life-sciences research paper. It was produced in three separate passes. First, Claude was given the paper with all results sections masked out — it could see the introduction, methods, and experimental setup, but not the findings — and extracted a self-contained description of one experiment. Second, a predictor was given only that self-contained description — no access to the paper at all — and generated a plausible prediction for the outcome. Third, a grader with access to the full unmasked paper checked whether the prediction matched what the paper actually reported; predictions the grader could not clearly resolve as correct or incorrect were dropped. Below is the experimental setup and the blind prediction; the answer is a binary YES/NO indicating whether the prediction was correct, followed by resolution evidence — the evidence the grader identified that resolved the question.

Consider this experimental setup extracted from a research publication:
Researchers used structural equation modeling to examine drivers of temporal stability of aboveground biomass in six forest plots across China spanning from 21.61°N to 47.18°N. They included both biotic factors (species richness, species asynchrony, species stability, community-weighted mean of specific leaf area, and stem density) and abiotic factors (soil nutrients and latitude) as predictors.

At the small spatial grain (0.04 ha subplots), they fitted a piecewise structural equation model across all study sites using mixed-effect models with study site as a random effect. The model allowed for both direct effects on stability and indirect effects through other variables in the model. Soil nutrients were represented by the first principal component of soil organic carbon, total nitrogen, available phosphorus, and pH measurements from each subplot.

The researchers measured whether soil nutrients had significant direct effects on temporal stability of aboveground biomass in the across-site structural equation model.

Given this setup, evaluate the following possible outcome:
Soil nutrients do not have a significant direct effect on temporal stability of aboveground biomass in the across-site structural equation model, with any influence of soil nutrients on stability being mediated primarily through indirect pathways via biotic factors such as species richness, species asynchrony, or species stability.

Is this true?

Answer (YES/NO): YES